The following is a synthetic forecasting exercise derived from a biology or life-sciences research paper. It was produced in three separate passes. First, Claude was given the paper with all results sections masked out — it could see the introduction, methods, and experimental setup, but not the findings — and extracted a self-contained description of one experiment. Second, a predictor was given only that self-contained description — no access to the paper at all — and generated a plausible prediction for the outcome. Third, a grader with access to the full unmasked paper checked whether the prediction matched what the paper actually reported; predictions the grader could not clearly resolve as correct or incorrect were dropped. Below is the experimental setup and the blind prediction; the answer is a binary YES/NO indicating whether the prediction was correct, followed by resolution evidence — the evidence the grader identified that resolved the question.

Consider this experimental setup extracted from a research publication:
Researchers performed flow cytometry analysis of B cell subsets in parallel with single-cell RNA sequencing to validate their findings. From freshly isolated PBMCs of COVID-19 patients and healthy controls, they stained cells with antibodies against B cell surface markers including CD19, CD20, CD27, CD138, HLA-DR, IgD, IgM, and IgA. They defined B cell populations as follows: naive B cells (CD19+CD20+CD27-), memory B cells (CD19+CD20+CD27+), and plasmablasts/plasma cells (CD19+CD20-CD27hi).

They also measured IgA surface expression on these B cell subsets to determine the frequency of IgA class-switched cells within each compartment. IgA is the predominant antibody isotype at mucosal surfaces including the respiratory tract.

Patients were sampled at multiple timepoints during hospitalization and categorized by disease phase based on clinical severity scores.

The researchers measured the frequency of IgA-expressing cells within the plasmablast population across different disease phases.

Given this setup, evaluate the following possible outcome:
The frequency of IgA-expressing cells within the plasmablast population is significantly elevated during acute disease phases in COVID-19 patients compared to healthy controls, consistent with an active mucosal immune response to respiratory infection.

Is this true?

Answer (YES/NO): YES